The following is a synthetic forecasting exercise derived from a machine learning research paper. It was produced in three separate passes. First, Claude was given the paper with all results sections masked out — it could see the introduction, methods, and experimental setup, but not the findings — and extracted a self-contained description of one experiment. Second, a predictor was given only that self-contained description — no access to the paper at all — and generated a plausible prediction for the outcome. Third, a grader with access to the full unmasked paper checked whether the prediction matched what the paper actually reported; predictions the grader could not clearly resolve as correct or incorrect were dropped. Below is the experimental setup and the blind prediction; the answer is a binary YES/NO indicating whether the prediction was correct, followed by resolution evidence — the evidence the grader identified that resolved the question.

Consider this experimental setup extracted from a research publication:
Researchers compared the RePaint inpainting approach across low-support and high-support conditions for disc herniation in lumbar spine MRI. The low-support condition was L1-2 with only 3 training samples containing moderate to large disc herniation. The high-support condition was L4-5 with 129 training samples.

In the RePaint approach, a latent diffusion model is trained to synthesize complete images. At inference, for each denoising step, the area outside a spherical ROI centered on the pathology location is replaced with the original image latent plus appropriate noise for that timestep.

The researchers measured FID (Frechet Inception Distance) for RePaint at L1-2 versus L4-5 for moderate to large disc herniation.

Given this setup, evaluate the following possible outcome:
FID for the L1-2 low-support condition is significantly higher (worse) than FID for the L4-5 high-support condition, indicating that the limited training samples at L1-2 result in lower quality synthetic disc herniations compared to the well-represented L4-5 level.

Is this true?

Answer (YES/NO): YES